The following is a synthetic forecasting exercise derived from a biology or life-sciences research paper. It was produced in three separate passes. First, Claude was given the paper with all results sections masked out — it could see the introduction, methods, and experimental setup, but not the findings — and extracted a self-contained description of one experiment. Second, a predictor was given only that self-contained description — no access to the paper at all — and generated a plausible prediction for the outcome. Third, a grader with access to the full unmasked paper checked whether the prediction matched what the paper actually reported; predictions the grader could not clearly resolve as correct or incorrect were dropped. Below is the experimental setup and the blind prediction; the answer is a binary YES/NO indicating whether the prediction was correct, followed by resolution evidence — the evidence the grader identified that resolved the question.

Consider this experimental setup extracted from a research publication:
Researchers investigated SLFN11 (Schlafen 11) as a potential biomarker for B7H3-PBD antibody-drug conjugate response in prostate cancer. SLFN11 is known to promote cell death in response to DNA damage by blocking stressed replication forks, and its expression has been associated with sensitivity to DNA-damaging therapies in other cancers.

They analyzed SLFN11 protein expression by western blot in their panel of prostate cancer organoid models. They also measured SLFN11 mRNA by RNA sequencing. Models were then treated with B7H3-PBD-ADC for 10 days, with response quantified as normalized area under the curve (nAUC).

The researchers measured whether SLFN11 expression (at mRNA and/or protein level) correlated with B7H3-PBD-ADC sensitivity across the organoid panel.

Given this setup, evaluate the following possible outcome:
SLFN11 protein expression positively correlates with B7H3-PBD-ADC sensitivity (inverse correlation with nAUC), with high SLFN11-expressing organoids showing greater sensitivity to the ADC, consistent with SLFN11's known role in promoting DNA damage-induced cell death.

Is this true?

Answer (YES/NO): YES